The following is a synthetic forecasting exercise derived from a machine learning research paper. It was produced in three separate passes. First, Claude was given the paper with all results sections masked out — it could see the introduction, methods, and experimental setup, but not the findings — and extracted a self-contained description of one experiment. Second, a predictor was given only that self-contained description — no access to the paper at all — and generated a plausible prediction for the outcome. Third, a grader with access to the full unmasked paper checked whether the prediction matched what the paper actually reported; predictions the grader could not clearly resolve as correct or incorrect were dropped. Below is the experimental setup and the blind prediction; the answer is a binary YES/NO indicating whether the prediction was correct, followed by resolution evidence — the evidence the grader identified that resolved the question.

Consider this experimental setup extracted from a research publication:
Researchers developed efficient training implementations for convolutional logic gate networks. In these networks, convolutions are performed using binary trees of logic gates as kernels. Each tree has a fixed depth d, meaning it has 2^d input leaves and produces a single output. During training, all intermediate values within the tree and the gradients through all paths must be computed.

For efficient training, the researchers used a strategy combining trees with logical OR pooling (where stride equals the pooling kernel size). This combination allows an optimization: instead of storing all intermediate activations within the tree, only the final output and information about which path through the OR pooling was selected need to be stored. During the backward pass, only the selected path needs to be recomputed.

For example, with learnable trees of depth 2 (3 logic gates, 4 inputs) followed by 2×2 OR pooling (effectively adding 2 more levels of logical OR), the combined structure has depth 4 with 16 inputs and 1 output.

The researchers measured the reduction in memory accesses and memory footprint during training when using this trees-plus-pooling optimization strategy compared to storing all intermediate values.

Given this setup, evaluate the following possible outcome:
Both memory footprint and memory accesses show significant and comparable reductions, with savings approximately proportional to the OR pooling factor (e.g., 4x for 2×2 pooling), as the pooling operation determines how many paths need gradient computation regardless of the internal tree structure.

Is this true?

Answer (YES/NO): NO